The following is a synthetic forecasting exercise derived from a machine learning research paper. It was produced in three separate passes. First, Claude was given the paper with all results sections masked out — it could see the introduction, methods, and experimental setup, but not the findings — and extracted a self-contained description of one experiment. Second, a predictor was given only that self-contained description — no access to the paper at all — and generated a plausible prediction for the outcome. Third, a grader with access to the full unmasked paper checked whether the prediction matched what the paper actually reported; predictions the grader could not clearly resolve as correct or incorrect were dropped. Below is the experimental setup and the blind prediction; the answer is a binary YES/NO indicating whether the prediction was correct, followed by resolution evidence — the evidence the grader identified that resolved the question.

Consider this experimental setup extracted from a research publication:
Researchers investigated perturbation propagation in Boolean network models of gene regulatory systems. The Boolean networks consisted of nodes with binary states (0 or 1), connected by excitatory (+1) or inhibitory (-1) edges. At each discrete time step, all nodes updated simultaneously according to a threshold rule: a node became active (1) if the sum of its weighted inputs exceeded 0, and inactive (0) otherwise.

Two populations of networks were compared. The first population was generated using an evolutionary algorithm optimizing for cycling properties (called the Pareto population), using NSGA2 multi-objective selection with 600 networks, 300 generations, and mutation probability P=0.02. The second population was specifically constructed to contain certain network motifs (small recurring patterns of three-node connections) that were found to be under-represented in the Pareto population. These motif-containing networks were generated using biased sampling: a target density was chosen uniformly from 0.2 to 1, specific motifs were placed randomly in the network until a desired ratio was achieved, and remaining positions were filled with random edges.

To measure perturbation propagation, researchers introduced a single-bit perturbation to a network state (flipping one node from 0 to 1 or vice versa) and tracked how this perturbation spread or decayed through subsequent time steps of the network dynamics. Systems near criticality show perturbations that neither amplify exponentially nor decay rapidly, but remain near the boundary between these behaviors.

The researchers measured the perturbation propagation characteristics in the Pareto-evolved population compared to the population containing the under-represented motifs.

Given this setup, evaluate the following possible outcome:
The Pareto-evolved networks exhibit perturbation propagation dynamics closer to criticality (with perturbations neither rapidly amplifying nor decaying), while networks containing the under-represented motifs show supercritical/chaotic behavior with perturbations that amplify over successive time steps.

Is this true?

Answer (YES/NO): NO